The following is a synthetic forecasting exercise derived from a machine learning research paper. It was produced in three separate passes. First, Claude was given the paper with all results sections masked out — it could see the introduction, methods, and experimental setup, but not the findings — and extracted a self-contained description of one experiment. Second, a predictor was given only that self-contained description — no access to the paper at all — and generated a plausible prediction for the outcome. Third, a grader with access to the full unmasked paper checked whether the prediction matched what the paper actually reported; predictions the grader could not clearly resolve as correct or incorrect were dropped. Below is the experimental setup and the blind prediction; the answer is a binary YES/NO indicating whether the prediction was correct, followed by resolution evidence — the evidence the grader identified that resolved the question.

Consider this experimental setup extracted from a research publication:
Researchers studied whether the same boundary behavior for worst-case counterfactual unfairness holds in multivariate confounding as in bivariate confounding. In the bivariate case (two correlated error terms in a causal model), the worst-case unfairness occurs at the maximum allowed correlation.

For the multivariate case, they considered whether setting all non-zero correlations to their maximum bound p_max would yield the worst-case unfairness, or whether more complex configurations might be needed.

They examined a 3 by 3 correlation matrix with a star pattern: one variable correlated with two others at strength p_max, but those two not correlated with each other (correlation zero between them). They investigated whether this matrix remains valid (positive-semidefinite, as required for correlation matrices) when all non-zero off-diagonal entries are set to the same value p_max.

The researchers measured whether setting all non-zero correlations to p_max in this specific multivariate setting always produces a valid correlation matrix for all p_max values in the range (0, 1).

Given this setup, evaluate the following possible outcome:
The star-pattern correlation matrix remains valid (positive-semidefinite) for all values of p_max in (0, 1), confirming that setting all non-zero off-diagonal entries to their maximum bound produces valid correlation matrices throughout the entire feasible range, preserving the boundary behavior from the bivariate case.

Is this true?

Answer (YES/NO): NO